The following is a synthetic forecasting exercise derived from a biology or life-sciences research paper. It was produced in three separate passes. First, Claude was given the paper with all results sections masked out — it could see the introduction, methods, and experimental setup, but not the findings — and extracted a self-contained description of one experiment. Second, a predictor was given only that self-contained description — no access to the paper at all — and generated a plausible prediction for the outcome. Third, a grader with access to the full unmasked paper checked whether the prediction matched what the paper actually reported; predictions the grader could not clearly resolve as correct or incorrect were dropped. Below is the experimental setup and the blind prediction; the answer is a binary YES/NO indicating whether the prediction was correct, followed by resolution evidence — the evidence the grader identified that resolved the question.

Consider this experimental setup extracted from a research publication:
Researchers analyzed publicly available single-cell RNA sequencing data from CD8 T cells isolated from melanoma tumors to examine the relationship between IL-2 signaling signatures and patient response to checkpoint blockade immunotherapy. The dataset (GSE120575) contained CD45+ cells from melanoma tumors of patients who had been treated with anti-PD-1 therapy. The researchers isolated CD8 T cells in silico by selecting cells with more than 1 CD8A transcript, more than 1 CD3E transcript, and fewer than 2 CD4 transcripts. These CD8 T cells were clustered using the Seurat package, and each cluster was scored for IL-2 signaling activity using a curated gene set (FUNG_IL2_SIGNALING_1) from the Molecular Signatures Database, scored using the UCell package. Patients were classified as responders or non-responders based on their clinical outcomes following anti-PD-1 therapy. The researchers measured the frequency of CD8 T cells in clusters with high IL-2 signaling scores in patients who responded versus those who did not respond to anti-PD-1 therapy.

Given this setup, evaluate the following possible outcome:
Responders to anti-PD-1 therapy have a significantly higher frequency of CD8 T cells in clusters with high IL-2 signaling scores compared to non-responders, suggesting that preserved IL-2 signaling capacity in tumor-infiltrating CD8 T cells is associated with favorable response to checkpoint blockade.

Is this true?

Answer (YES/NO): NO